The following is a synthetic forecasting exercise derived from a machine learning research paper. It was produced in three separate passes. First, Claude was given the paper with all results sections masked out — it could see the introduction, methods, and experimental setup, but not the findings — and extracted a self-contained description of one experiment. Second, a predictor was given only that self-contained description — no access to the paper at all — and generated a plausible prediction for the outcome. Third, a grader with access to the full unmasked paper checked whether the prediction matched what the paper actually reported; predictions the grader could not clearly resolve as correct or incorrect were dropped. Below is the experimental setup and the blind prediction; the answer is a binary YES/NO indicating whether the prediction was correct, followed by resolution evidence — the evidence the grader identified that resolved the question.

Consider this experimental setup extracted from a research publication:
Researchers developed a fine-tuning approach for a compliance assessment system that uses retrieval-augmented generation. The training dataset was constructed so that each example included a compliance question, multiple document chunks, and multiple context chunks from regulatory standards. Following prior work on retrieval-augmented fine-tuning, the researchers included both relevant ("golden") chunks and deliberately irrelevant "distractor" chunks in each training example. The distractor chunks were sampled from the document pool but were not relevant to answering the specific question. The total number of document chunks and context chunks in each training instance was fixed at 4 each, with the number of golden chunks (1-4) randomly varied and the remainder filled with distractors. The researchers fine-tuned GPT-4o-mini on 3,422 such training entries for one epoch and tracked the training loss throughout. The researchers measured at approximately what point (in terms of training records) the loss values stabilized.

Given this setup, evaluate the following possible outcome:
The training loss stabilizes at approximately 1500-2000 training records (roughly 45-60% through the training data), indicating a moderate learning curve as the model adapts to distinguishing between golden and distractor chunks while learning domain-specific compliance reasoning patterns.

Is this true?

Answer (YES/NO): NO